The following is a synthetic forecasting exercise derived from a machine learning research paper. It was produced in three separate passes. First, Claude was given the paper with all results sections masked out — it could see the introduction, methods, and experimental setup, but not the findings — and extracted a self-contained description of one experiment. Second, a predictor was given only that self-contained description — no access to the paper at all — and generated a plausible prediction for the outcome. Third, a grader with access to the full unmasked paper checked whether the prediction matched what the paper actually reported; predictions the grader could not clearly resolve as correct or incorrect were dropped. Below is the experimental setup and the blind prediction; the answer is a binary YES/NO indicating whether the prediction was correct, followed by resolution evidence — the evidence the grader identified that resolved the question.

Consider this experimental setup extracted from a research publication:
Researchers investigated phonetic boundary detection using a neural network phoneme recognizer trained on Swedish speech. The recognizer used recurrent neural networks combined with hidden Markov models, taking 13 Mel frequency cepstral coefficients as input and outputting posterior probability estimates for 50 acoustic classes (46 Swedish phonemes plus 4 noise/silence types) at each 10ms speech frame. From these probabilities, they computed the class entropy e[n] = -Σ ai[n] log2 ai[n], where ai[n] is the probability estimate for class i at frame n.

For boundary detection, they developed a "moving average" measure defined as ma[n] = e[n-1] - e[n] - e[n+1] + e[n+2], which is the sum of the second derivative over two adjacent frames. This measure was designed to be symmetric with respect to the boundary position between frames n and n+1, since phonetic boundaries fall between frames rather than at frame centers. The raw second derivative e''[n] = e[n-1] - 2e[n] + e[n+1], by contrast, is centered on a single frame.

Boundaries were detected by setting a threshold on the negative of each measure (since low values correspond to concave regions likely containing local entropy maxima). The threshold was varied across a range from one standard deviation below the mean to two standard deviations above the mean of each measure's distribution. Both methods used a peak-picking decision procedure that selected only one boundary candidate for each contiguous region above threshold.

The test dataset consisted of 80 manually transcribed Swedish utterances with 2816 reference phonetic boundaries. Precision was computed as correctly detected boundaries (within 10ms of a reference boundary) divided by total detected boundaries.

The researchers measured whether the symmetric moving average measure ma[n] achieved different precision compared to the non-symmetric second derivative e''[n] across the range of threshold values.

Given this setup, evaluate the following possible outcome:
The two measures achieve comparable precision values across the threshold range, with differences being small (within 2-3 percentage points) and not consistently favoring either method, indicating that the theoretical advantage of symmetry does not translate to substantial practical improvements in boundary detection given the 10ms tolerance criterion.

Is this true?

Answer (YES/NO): NO